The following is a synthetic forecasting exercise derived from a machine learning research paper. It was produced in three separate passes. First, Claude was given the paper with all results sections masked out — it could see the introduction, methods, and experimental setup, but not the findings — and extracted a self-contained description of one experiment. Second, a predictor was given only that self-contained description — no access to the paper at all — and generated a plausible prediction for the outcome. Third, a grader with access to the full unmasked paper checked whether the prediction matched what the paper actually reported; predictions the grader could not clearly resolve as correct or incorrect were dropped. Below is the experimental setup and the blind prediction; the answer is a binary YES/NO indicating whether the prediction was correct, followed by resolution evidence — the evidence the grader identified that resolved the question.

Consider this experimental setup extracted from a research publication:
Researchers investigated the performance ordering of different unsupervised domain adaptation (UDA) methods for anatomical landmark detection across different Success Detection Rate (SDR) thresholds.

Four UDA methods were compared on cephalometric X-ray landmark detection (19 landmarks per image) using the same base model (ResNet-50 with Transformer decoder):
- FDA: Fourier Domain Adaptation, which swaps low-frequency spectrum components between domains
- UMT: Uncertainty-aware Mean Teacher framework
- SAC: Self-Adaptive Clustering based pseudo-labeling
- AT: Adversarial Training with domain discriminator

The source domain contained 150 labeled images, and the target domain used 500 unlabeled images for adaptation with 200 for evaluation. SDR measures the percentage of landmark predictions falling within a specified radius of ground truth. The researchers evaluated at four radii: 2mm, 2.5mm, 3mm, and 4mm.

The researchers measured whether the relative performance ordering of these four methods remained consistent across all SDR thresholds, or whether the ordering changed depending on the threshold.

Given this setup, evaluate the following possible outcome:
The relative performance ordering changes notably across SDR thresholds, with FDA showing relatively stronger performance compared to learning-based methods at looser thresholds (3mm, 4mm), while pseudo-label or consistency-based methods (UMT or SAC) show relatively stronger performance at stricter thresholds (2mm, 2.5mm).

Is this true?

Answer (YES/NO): NO